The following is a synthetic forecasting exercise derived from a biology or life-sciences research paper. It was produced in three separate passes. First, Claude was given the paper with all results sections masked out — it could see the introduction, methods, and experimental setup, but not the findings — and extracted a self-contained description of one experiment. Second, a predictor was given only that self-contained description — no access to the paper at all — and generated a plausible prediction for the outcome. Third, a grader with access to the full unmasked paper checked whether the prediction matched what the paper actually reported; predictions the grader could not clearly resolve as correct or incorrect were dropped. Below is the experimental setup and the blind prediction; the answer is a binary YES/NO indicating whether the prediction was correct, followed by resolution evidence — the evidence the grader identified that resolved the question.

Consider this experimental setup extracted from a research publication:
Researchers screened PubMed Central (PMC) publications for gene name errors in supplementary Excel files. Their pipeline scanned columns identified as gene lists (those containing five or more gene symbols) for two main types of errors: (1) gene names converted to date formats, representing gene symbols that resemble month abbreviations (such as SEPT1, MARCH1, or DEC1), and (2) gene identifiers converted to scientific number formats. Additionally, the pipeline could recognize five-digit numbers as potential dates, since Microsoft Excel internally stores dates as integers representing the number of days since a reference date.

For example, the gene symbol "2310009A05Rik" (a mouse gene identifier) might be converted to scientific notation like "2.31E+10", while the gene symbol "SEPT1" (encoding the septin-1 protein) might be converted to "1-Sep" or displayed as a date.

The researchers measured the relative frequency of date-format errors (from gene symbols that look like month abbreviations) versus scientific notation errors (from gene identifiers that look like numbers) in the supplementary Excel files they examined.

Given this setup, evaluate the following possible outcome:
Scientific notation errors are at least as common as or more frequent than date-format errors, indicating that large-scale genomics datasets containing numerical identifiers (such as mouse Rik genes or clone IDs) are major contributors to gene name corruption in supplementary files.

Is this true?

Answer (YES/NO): NO